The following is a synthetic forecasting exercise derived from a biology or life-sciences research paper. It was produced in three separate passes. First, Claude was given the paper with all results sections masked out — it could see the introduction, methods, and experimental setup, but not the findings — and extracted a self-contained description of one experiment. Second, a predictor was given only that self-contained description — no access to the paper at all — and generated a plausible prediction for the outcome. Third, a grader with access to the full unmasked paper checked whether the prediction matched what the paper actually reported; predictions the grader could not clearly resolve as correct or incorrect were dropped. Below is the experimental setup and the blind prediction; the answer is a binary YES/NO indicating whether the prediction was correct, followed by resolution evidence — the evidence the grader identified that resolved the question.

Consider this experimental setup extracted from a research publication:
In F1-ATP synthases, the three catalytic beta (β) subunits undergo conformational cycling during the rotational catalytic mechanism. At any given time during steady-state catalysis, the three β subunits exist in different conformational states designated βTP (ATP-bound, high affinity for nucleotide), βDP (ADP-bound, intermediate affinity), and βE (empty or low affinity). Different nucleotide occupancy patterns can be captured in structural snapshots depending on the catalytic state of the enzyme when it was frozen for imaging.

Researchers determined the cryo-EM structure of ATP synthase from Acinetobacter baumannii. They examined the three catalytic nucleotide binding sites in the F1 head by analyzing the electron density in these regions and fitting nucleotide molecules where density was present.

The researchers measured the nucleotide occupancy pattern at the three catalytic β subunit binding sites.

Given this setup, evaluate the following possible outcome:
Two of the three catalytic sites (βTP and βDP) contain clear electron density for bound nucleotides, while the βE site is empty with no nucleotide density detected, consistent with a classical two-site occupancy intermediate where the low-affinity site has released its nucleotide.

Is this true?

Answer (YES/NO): NO